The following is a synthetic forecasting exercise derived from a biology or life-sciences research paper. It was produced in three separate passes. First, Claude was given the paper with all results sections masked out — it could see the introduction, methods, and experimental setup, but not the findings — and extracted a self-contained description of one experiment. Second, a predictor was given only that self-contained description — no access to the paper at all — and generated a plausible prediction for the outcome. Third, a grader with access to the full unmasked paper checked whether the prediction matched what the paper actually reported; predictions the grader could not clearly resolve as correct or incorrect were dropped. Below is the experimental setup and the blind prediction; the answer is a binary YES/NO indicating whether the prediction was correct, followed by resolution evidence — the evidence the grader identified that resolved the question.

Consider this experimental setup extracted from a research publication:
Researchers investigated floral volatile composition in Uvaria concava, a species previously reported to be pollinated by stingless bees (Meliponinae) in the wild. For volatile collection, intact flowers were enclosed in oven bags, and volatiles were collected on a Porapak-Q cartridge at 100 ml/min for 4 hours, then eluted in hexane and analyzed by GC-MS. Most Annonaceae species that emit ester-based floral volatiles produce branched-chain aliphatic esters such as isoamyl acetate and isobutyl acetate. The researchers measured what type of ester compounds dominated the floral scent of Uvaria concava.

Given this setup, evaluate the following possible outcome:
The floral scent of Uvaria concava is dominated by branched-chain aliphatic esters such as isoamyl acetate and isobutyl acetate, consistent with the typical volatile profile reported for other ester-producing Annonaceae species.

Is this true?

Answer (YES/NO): NO